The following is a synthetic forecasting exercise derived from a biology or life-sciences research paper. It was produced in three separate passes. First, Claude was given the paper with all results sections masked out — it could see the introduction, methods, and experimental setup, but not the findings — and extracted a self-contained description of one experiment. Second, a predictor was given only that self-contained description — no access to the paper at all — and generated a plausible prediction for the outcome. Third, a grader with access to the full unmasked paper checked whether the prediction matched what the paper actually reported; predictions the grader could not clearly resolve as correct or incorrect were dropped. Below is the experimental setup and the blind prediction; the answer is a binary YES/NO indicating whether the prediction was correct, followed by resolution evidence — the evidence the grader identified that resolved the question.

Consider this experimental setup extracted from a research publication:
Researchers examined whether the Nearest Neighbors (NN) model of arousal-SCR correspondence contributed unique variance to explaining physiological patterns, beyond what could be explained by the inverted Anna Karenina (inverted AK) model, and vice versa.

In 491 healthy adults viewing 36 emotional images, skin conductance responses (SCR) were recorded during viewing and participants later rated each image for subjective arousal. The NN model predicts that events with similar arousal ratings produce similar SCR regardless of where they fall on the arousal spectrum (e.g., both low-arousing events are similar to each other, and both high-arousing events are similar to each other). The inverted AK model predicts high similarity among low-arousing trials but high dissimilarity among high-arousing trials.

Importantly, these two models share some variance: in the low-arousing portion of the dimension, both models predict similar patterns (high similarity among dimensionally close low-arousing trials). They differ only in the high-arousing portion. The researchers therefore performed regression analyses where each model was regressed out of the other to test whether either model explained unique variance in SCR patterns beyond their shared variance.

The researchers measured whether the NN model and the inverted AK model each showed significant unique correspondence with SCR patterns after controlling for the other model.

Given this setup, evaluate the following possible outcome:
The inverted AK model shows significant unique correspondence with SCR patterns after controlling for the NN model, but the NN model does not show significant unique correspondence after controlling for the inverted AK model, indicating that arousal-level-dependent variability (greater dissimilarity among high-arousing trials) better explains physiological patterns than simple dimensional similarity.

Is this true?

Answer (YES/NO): NO